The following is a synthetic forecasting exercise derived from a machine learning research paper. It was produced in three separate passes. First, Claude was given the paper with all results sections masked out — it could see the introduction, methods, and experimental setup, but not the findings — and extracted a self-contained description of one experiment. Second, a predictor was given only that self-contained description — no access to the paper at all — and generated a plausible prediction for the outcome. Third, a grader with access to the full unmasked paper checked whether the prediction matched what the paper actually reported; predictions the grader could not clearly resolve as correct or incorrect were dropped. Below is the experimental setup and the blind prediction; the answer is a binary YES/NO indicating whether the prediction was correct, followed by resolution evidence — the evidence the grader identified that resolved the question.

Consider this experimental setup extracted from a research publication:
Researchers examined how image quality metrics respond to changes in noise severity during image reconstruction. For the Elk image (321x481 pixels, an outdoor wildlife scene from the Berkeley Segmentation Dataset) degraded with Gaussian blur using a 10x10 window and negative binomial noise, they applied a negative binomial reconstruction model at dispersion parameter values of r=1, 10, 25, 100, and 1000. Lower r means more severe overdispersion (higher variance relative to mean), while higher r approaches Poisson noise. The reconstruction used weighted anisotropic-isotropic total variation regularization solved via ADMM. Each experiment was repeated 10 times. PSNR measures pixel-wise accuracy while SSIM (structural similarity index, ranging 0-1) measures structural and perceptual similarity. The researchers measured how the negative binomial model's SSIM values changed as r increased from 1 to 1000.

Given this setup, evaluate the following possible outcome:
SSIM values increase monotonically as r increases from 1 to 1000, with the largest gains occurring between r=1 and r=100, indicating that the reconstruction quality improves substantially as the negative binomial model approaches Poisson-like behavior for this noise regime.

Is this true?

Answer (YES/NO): YES